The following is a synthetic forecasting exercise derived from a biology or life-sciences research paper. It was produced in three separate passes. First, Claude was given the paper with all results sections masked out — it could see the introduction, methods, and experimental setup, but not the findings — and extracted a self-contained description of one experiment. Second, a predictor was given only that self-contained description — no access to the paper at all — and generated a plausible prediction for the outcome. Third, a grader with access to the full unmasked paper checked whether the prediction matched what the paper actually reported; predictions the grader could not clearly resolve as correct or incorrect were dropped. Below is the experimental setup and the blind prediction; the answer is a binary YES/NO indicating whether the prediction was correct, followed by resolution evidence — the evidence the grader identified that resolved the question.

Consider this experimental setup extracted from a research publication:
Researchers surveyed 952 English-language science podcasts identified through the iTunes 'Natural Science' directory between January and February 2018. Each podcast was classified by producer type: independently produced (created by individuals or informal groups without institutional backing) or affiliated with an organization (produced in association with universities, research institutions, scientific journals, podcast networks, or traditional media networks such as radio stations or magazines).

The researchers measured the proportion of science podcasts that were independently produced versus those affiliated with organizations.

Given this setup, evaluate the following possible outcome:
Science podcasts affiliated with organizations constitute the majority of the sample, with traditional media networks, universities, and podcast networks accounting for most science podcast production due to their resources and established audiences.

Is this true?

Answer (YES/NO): NO